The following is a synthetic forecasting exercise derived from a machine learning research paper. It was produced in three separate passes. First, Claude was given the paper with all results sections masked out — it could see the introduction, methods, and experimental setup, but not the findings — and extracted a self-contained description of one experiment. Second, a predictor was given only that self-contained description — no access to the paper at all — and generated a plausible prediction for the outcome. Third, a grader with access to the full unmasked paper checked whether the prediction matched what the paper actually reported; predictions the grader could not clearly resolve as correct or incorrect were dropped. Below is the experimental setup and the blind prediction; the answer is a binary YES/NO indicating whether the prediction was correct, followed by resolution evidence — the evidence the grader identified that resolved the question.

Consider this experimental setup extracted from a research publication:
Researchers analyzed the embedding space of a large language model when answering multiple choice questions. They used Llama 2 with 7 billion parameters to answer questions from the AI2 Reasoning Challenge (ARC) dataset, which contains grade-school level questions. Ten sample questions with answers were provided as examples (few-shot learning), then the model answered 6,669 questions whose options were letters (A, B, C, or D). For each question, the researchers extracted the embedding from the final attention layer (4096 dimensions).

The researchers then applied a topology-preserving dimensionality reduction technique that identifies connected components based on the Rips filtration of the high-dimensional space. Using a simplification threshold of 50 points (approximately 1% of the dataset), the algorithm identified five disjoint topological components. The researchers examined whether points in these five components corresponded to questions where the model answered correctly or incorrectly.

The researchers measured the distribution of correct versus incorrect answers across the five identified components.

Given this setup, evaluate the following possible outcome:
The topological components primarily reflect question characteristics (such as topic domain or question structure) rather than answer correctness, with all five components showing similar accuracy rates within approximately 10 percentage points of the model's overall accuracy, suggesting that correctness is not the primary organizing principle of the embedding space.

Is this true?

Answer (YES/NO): NO